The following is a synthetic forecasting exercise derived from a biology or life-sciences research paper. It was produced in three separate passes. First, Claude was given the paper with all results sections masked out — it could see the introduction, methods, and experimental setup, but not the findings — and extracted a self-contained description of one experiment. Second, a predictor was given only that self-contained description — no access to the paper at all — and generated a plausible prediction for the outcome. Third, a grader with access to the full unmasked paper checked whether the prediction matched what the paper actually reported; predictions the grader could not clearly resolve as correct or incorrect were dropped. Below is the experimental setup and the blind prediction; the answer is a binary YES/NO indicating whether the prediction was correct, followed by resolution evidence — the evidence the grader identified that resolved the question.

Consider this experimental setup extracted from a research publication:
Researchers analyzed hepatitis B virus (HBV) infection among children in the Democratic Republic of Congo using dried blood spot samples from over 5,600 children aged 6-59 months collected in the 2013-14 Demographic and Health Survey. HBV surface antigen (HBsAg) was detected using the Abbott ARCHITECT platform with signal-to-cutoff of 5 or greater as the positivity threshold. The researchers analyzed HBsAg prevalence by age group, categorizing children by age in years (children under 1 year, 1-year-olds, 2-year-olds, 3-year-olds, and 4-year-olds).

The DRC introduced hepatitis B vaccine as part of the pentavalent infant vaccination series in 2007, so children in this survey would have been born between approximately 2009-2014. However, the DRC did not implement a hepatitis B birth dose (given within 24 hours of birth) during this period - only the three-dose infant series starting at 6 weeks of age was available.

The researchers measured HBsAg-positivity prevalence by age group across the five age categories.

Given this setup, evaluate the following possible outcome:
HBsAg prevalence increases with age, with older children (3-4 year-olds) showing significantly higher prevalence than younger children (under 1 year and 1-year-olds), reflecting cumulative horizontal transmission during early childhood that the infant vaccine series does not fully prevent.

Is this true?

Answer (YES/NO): NO